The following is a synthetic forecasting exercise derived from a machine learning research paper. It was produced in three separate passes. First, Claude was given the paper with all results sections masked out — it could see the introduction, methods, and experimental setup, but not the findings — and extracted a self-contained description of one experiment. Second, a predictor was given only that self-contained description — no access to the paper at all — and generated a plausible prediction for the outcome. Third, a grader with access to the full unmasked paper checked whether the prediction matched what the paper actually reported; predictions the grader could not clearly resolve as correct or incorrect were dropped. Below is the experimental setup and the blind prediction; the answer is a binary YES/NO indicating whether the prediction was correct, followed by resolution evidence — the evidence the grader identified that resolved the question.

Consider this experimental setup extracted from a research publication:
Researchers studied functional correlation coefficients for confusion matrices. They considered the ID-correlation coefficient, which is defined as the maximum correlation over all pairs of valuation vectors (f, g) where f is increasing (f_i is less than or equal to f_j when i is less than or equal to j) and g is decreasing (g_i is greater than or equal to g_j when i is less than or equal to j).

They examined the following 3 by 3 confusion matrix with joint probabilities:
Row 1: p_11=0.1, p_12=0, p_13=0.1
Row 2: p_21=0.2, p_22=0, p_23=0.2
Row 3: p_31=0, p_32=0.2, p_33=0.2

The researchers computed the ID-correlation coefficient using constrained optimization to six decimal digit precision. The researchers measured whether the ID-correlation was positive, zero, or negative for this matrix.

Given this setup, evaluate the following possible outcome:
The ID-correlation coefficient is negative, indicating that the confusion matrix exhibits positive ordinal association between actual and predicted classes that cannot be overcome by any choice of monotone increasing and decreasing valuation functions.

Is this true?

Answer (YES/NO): NO